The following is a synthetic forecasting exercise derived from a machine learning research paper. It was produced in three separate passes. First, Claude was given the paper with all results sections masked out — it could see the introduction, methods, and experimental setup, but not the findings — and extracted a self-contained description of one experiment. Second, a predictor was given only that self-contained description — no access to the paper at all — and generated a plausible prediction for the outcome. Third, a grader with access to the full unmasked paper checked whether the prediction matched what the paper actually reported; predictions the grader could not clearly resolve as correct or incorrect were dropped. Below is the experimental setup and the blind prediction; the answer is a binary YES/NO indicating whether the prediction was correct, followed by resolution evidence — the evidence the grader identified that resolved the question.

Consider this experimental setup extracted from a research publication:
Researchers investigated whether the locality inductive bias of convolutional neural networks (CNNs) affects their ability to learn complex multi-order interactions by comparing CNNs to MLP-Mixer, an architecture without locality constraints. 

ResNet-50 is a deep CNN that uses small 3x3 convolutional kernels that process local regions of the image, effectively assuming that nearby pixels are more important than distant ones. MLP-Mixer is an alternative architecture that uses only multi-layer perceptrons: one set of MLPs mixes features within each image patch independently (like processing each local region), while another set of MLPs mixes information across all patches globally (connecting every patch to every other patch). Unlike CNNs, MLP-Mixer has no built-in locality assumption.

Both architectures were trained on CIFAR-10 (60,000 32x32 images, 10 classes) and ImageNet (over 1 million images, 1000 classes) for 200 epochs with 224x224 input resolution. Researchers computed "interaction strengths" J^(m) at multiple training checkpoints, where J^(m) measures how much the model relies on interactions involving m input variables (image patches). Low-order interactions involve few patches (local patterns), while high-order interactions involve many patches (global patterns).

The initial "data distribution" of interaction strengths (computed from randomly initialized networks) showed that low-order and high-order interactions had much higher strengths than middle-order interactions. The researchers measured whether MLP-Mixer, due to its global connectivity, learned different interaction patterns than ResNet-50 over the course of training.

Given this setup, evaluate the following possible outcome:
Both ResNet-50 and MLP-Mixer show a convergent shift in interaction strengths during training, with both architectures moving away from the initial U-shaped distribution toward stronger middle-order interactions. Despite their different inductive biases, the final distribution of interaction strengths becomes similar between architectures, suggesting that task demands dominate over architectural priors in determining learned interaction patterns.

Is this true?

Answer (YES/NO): NO